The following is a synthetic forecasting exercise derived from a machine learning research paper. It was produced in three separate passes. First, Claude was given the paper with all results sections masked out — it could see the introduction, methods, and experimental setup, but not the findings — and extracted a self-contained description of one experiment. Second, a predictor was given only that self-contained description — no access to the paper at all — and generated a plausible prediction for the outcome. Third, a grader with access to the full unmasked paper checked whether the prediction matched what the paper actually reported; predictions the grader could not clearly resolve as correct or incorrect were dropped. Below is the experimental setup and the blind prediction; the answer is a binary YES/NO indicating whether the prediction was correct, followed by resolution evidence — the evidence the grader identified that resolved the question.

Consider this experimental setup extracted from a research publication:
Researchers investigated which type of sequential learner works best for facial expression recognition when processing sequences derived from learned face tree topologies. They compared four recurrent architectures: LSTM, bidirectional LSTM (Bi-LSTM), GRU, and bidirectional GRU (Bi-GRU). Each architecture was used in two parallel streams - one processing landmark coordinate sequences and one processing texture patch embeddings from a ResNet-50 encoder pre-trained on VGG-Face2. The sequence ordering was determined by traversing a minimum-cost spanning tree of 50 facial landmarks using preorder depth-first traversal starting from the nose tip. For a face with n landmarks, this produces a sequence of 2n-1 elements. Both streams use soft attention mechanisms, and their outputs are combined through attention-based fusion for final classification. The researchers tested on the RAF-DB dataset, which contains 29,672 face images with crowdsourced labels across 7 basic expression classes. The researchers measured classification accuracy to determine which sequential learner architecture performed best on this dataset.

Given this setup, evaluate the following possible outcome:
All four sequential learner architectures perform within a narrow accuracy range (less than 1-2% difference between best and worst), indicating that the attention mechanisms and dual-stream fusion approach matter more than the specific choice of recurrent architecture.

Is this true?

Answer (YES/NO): YES